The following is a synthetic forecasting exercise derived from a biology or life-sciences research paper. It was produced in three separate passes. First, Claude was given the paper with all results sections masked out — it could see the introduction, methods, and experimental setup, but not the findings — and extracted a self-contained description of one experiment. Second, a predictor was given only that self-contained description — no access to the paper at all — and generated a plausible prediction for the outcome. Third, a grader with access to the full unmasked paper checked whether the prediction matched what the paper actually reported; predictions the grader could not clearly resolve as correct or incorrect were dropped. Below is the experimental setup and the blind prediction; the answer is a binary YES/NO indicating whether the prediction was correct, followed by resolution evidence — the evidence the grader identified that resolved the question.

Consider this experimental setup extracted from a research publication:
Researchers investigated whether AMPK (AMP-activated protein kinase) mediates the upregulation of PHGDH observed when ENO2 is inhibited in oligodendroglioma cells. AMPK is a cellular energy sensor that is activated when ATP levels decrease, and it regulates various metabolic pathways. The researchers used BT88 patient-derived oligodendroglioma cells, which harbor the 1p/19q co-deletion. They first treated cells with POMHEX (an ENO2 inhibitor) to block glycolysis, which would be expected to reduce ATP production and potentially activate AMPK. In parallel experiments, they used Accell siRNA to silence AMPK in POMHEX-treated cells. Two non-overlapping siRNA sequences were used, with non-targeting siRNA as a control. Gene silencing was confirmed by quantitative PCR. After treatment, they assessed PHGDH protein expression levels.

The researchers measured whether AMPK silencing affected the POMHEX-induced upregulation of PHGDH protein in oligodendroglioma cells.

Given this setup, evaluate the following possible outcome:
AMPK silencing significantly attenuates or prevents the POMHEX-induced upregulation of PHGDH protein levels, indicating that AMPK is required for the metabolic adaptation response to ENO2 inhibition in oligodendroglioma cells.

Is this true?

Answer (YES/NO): YES